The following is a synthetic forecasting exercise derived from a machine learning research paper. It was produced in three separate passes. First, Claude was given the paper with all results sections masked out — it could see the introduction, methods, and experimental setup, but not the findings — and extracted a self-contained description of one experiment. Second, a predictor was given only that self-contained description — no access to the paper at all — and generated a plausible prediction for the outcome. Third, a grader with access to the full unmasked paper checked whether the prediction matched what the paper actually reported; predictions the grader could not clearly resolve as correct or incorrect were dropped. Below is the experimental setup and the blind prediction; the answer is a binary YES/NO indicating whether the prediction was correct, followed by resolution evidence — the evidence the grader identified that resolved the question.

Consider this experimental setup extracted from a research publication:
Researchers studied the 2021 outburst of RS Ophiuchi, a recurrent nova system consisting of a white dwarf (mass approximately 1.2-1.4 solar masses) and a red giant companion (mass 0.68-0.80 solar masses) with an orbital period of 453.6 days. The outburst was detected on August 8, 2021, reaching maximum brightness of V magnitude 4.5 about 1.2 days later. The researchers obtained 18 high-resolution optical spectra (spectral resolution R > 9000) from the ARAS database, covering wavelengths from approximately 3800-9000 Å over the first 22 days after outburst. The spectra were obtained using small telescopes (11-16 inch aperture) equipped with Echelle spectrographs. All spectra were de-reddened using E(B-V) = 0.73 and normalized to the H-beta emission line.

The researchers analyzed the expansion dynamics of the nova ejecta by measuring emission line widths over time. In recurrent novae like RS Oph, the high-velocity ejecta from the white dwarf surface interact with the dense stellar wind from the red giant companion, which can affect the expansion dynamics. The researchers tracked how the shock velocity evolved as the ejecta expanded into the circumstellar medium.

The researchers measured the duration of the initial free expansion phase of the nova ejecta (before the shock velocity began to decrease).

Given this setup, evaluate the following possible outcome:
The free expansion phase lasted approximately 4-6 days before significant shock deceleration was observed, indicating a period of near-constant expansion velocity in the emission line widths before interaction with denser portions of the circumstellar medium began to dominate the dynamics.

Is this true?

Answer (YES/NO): YES